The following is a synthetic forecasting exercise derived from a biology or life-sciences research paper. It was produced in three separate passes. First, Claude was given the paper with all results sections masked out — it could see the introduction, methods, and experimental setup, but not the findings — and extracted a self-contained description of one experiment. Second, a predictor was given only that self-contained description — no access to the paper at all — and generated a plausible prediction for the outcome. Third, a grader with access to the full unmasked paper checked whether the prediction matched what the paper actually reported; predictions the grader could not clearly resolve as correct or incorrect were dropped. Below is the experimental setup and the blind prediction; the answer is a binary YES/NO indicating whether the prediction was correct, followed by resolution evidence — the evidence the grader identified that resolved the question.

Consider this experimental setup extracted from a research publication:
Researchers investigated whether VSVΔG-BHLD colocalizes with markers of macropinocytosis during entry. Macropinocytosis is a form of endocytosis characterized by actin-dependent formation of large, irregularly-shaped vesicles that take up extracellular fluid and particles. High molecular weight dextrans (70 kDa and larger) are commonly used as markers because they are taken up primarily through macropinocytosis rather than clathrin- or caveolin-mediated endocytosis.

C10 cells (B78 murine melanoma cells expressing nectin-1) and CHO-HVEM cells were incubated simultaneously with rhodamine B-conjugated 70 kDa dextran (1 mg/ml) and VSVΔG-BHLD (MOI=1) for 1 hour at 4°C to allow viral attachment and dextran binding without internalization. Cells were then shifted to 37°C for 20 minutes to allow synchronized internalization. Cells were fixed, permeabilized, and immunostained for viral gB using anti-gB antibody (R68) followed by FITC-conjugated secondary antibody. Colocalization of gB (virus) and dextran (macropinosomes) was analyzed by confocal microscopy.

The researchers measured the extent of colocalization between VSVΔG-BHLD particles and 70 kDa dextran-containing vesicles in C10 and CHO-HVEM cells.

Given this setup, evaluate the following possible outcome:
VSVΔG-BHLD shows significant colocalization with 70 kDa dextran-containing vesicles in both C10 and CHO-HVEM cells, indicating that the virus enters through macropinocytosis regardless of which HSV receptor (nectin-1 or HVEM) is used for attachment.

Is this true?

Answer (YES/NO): NO